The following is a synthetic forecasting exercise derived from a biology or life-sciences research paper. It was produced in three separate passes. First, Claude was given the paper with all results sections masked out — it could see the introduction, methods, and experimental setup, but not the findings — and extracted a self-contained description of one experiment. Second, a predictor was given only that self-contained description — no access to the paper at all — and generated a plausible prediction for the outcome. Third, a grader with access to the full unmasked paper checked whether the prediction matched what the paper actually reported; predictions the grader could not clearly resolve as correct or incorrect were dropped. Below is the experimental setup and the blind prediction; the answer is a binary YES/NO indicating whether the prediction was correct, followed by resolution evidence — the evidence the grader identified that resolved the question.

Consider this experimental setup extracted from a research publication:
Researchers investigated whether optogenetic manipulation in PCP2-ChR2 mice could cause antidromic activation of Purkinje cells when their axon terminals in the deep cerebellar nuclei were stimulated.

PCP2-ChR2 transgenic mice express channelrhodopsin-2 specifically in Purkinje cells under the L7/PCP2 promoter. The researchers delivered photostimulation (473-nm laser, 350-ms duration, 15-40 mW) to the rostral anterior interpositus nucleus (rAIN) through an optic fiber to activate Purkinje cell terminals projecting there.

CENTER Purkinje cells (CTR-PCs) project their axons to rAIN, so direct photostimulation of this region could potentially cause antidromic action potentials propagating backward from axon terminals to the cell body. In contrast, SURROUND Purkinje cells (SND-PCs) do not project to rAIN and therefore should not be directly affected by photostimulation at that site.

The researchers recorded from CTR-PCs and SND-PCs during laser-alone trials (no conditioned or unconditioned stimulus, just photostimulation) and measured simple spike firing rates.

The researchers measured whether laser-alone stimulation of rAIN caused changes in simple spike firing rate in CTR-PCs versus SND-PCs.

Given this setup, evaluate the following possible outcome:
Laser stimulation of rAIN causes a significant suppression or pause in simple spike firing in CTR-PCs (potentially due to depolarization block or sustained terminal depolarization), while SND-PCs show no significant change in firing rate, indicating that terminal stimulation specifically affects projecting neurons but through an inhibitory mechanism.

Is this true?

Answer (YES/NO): NO